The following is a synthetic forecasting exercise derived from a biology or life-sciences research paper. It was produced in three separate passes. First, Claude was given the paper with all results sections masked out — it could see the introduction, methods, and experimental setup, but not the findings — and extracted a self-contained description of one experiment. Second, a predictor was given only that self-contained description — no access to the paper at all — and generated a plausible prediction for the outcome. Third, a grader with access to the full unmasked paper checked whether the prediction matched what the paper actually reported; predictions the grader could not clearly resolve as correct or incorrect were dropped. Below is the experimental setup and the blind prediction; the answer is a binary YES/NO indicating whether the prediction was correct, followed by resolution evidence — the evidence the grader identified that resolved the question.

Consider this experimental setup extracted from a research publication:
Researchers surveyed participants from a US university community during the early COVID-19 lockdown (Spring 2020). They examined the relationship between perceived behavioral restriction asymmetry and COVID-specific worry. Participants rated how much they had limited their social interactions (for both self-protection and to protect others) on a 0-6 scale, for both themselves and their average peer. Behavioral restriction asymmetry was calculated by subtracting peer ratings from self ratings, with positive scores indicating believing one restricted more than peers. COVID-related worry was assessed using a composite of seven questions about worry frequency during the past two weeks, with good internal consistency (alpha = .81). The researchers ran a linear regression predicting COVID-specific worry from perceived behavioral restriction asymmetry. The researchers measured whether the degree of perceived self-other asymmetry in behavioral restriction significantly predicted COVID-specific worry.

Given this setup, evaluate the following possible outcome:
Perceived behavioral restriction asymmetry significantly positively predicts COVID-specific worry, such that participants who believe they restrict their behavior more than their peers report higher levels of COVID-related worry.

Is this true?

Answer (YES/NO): YES